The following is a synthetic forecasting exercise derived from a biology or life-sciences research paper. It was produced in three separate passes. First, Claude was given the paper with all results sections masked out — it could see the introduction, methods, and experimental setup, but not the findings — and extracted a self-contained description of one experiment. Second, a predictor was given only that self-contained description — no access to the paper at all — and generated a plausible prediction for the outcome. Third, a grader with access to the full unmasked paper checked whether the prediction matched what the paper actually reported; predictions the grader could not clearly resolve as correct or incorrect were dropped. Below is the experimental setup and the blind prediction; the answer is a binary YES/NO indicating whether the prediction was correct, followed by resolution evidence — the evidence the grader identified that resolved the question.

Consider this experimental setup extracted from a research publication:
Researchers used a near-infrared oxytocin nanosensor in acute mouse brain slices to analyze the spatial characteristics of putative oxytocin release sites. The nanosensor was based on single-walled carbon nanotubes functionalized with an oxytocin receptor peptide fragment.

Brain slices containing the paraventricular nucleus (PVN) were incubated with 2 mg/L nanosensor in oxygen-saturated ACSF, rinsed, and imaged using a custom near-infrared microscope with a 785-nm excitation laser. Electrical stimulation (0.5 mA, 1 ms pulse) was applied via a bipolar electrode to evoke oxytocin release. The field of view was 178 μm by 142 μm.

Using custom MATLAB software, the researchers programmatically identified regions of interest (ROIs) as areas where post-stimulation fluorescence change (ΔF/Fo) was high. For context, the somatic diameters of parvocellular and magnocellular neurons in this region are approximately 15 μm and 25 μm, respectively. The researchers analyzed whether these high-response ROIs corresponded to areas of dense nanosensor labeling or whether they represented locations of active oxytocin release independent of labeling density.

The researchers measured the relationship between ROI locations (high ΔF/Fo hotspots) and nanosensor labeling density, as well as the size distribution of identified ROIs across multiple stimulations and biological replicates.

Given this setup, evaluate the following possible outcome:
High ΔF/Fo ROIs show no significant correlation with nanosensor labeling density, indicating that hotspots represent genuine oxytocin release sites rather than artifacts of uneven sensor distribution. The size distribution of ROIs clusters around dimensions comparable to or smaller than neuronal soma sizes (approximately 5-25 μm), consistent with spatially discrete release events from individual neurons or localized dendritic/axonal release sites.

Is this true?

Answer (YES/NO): YES